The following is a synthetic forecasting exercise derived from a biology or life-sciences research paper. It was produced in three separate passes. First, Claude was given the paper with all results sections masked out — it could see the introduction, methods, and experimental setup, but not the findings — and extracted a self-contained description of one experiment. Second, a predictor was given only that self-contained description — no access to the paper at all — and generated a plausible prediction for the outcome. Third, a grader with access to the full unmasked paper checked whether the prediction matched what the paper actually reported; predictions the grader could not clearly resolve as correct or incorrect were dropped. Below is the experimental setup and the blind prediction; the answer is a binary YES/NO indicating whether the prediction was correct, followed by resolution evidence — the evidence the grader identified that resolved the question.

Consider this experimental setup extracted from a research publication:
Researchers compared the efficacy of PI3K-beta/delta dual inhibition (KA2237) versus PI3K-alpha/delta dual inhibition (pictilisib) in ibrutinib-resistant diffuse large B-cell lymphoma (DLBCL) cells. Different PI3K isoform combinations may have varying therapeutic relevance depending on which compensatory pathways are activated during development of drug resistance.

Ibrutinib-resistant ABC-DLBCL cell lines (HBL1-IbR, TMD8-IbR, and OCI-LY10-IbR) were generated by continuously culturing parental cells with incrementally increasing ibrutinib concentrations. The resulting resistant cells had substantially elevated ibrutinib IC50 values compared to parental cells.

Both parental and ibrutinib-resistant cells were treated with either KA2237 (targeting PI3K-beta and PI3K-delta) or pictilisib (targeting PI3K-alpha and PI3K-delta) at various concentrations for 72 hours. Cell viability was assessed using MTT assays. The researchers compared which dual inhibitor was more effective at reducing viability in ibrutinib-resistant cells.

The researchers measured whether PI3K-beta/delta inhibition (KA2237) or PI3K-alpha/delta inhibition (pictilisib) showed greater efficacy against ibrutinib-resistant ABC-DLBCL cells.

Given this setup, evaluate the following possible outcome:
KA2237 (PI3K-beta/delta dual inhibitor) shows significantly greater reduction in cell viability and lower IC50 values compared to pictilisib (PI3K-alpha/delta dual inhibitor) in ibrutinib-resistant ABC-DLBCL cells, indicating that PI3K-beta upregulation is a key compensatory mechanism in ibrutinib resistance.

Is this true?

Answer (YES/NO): YES